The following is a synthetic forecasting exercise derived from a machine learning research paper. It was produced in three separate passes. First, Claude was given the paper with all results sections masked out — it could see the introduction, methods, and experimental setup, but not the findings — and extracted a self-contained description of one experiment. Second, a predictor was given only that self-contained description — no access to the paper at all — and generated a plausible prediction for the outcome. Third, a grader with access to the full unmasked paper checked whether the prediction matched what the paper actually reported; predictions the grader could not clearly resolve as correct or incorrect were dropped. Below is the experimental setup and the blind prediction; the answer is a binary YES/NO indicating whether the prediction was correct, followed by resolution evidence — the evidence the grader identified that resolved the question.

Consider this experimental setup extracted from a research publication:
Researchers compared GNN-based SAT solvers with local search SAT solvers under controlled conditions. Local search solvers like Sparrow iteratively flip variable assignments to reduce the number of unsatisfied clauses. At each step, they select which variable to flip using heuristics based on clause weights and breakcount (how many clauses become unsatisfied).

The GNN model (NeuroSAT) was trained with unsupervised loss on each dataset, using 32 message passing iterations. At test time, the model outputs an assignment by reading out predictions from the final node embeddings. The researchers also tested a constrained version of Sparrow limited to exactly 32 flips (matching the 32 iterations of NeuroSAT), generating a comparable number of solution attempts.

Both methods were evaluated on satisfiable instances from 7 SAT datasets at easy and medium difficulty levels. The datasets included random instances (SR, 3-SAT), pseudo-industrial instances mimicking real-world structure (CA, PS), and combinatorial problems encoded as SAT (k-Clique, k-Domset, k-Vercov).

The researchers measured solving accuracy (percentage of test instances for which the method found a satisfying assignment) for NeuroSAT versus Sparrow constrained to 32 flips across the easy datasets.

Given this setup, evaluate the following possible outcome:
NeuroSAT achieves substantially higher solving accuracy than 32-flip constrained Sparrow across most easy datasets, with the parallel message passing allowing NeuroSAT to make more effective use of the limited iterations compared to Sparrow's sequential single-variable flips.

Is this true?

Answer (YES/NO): YES